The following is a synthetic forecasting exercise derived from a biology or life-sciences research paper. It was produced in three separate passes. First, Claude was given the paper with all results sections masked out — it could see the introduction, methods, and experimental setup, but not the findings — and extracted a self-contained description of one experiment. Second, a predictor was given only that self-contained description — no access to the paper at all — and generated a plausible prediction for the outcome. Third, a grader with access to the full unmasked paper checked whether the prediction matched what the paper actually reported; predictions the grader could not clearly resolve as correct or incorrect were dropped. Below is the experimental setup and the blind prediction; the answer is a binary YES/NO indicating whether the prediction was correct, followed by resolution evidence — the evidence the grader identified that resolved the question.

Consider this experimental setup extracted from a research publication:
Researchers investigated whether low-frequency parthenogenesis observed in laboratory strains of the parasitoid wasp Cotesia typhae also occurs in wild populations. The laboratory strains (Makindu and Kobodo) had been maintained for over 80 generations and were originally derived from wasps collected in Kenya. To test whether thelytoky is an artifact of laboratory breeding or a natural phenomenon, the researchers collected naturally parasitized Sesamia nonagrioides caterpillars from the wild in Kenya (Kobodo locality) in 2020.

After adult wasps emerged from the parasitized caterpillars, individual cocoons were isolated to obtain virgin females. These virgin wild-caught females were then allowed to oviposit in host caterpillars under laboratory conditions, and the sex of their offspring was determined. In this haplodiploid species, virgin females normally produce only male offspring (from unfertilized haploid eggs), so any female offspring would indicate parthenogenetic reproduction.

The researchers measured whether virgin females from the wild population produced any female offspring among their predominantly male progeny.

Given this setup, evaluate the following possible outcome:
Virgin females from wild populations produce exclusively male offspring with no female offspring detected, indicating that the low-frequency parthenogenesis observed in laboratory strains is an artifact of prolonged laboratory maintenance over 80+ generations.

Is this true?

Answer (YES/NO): NO